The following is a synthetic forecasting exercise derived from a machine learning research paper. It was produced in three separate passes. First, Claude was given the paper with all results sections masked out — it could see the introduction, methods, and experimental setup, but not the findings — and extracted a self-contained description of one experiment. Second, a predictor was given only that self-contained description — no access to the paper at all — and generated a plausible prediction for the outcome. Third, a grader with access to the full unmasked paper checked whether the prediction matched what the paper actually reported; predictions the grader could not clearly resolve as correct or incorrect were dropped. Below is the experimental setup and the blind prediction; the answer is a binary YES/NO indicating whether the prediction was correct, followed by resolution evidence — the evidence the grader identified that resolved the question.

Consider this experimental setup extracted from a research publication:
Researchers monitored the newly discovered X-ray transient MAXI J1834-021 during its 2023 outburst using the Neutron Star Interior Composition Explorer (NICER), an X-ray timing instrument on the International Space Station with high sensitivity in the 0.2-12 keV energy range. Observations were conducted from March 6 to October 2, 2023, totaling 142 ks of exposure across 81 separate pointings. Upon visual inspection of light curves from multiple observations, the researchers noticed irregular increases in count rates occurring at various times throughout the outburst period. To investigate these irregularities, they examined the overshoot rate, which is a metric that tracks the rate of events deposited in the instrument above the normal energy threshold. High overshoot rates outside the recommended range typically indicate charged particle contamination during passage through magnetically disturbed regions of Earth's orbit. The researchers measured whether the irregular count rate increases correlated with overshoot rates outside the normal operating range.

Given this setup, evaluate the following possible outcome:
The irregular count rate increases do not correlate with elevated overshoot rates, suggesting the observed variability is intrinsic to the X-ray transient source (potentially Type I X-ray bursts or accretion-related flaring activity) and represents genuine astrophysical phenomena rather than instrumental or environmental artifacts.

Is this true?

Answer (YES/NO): NO